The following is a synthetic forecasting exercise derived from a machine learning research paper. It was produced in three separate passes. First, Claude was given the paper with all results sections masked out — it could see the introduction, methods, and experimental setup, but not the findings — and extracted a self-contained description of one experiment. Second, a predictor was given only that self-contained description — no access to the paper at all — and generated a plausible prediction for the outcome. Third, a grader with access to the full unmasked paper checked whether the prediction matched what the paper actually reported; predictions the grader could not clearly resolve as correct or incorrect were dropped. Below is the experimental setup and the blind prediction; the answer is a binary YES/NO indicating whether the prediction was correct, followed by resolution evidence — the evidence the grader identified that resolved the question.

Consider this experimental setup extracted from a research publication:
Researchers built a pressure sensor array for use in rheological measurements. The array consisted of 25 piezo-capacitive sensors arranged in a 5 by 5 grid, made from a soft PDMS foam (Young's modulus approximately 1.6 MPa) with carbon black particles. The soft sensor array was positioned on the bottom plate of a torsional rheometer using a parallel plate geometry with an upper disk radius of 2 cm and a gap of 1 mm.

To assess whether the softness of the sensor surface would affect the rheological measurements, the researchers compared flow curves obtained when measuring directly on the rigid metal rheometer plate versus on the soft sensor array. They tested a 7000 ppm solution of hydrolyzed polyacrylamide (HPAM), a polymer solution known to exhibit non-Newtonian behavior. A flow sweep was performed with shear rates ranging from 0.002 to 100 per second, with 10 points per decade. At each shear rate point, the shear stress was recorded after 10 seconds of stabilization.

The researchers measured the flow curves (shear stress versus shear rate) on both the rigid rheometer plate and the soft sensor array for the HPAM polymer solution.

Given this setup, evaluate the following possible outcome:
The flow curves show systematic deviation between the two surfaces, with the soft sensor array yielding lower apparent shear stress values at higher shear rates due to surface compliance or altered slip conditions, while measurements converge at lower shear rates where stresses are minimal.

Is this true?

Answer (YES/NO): NO